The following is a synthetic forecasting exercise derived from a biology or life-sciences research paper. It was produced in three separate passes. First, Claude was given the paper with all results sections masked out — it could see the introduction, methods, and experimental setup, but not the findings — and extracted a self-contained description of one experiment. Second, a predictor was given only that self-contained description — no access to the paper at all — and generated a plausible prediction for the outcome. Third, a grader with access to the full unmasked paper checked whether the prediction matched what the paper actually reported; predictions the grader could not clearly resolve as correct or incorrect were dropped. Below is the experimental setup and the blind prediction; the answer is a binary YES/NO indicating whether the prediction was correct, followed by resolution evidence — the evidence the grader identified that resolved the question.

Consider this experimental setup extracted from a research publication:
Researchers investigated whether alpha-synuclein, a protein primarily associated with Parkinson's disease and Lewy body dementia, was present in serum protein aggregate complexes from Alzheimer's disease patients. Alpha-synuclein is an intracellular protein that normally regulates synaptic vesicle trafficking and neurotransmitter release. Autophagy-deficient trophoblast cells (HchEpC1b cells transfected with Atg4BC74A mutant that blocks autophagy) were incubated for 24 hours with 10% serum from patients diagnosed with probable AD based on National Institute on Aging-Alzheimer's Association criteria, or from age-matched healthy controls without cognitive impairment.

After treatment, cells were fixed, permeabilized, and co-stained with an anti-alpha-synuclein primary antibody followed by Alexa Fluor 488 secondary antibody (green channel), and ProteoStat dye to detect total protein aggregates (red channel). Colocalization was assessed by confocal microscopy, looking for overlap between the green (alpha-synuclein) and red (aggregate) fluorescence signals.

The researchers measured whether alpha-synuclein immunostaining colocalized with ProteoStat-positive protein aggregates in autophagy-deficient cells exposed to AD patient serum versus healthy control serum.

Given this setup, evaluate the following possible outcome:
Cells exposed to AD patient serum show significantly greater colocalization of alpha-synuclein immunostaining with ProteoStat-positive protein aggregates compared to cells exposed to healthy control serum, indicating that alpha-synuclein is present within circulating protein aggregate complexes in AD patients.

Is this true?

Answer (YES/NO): YES